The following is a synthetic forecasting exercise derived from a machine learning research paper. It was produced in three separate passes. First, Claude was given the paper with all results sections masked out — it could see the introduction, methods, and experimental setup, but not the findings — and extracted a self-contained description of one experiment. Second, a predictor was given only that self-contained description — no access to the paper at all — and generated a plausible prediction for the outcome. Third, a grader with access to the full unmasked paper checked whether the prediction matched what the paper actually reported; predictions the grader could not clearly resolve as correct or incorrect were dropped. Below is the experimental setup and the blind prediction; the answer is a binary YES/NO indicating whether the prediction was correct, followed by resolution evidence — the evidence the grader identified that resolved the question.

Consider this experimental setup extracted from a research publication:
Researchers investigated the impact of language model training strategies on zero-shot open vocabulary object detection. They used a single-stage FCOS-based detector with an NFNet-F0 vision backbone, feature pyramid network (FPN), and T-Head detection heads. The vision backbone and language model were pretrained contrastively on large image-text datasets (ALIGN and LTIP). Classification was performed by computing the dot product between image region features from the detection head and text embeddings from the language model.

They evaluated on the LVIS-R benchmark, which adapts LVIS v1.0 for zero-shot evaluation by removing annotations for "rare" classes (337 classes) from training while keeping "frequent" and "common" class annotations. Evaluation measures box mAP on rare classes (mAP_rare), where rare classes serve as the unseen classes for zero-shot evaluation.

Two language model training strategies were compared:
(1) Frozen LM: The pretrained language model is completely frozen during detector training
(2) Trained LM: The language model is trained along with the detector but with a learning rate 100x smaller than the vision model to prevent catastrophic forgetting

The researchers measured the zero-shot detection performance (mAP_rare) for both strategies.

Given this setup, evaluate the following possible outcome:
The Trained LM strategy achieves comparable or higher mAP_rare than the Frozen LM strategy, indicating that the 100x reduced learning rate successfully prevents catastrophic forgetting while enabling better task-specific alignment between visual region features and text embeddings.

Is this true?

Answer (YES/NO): YES